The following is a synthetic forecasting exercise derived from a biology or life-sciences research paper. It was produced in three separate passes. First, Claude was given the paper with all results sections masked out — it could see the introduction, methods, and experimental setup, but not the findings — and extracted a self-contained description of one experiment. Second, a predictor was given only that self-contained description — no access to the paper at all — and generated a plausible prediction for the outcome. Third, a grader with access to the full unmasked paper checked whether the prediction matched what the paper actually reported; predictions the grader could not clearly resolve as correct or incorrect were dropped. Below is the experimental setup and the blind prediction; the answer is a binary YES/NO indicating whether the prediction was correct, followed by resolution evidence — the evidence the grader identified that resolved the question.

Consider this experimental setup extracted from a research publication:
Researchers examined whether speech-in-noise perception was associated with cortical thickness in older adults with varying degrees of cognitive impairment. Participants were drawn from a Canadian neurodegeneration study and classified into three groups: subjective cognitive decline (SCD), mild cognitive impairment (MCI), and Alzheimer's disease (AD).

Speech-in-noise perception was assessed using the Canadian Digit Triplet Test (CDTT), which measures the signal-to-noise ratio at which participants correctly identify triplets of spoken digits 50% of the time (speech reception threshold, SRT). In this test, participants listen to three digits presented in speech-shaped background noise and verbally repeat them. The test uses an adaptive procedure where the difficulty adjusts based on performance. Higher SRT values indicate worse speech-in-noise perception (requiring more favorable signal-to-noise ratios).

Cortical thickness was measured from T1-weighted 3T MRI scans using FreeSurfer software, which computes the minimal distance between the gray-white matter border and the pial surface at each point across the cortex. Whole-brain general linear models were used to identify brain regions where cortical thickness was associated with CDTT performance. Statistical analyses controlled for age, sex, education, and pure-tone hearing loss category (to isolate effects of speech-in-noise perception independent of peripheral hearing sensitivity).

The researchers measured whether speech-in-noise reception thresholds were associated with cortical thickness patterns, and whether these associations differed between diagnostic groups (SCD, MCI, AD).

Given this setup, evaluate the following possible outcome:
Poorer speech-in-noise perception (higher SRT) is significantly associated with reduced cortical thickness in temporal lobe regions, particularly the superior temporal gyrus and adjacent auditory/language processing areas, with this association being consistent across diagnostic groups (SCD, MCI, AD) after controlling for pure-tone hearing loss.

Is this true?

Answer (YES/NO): NO